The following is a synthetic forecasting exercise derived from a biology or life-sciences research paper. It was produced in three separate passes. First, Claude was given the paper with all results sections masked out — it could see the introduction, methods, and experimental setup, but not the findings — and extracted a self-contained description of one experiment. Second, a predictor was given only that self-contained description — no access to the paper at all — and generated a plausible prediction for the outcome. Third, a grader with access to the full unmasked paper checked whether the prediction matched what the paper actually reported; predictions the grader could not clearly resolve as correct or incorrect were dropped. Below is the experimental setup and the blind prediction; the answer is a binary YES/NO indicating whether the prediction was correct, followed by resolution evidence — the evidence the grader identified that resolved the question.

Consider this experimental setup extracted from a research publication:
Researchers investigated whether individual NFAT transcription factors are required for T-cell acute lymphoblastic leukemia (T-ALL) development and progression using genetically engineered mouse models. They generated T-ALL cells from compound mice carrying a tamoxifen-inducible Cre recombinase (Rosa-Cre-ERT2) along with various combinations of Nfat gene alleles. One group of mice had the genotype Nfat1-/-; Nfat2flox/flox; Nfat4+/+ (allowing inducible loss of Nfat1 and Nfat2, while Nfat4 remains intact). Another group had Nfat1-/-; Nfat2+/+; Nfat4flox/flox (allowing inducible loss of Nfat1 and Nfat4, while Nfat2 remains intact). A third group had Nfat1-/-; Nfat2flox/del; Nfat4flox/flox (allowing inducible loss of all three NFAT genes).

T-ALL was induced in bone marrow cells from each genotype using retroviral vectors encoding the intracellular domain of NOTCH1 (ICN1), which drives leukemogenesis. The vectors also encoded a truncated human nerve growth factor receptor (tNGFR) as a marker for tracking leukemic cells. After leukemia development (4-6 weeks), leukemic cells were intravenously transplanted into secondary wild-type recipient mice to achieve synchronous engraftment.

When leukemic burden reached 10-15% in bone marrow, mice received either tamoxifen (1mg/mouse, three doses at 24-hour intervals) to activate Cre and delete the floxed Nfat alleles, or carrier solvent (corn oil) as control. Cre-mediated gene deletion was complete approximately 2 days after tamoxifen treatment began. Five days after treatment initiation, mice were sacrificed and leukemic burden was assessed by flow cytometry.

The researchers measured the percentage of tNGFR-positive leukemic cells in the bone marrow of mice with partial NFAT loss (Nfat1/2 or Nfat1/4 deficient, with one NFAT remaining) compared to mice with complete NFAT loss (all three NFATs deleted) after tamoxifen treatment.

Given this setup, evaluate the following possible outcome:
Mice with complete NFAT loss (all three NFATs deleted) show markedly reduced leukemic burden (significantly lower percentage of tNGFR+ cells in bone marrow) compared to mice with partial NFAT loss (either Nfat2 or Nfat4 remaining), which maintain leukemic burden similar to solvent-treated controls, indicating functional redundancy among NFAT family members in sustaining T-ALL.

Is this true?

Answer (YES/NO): NO